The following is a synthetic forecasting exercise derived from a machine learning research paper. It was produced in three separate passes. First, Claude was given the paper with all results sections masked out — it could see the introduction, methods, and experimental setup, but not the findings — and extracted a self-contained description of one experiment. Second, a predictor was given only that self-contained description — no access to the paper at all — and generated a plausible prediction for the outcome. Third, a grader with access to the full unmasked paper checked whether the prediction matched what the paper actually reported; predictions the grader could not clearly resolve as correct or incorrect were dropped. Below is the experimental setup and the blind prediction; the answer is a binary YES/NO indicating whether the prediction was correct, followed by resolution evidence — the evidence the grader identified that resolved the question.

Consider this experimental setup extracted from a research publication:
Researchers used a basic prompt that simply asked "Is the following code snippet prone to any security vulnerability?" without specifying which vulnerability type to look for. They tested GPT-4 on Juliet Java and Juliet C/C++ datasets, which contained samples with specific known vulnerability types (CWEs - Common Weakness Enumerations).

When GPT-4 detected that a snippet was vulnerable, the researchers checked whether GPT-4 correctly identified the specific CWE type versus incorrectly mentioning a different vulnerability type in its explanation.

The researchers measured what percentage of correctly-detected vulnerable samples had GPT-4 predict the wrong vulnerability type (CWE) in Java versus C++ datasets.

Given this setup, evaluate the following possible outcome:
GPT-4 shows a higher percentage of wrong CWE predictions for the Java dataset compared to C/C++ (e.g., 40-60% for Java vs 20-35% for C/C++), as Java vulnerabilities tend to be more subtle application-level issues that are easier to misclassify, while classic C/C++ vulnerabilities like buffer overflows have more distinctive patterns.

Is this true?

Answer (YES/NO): NO